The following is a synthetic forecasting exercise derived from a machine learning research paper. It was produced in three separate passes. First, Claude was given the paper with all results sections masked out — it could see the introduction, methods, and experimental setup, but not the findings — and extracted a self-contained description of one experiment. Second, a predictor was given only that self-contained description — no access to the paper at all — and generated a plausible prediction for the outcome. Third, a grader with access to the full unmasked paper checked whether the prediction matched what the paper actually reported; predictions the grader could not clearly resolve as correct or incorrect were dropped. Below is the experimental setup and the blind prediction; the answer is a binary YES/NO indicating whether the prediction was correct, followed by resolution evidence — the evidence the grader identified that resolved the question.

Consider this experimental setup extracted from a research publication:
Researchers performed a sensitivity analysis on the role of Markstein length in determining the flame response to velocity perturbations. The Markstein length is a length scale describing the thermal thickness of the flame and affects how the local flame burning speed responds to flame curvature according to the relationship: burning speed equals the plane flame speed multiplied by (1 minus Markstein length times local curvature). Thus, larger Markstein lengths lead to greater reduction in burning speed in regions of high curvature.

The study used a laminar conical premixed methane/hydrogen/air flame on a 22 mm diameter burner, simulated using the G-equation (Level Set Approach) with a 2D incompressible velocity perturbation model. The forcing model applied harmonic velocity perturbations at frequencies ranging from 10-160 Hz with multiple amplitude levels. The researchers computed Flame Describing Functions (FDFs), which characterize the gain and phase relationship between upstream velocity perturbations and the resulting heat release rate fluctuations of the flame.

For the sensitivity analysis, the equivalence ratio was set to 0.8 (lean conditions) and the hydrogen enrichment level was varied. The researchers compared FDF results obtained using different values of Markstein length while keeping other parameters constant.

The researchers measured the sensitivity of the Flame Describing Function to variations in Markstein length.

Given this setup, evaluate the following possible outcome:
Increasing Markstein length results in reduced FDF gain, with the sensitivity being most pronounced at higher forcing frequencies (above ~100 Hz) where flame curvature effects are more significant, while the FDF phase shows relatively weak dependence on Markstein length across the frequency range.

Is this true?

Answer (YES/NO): NO